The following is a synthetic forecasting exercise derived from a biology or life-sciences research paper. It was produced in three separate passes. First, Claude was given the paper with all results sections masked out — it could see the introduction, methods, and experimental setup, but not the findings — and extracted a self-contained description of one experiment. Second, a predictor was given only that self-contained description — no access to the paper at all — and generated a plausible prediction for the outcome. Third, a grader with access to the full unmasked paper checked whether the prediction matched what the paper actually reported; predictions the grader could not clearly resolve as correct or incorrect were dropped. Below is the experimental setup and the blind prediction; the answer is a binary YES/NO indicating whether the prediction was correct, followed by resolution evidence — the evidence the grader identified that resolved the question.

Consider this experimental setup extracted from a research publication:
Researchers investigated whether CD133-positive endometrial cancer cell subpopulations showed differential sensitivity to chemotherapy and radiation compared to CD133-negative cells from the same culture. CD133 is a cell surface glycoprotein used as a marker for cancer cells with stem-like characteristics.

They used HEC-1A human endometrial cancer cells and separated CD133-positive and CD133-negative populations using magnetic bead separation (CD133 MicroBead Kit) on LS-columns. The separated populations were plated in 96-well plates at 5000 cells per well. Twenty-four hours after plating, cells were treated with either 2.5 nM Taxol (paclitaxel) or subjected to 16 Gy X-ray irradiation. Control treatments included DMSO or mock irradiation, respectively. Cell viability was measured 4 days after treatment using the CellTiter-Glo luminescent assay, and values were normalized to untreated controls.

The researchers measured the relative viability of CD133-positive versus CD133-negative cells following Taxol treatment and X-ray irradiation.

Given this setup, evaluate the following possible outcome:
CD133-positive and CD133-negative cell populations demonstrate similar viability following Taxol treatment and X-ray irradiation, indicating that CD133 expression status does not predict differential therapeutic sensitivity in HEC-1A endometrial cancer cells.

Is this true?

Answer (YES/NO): NO